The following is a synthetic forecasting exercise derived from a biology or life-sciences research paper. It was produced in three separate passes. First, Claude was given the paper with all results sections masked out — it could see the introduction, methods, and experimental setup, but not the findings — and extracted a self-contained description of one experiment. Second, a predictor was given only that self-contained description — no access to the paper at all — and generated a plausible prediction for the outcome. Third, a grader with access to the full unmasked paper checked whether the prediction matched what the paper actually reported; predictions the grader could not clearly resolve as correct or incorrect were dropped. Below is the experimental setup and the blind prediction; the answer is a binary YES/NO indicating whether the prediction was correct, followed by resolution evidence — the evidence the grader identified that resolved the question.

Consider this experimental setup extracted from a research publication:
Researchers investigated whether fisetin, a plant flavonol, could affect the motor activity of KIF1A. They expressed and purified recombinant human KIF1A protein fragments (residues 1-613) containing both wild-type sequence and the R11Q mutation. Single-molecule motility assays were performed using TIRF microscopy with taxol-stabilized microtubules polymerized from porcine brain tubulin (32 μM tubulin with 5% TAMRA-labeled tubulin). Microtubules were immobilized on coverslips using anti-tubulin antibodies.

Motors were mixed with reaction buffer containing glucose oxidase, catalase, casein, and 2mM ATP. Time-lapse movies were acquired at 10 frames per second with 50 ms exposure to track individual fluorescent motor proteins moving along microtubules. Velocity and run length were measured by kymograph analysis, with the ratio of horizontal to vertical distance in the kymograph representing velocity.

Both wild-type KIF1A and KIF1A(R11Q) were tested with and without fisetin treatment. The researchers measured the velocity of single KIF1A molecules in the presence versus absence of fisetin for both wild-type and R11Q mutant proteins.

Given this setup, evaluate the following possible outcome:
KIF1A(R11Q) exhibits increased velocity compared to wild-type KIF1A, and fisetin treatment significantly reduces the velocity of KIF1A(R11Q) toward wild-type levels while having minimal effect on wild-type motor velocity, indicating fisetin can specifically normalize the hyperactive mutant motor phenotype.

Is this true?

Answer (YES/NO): NO